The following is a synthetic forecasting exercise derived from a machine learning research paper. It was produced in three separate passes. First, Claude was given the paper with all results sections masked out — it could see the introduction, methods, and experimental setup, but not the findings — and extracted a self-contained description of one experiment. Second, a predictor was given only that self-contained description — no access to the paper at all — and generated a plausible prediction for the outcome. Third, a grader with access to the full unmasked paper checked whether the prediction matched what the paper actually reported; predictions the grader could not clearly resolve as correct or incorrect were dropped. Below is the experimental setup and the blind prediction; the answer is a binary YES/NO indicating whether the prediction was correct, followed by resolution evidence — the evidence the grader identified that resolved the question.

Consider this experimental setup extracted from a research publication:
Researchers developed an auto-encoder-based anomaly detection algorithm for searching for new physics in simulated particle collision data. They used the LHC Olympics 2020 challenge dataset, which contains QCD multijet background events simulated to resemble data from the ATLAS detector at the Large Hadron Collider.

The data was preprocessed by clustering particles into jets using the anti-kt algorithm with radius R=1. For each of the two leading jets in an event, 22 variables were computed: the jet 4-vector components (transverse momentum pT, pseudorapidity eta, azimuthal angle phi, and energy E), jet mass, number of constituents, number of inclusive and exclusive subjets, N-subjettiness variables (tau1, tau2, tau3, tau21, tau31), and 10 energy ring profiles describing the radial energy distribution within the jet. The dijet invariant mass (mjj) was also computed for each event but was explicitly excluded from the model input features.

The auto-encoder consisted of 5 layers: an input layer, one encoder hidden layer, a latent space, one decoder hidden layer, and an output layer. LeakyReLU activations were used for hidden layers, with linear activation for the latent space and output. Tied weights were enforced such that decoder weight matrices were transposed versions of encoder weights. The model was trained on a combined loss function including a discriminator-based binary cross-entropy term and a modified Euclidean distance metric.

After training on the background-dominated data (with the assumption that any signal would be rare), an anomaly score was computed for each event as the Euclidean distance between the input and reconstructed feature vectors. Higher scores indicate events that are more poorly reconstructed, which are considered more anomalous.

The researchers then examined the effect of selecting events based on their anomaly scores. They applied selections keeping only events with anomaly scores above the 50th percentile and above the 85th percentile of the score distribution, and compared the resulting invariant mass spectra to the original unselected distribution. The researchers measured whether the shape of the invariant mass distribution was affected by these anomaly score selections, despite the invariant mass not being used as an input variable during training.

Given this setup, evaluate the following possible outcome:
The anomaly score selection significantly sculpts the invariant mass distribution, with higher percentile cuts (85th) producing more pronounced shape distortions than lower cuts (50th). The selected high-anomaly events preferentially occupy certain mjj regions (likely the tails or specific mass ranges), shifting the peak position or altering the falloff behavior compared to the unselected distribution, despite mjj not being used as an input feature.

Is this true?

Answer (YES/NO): YES